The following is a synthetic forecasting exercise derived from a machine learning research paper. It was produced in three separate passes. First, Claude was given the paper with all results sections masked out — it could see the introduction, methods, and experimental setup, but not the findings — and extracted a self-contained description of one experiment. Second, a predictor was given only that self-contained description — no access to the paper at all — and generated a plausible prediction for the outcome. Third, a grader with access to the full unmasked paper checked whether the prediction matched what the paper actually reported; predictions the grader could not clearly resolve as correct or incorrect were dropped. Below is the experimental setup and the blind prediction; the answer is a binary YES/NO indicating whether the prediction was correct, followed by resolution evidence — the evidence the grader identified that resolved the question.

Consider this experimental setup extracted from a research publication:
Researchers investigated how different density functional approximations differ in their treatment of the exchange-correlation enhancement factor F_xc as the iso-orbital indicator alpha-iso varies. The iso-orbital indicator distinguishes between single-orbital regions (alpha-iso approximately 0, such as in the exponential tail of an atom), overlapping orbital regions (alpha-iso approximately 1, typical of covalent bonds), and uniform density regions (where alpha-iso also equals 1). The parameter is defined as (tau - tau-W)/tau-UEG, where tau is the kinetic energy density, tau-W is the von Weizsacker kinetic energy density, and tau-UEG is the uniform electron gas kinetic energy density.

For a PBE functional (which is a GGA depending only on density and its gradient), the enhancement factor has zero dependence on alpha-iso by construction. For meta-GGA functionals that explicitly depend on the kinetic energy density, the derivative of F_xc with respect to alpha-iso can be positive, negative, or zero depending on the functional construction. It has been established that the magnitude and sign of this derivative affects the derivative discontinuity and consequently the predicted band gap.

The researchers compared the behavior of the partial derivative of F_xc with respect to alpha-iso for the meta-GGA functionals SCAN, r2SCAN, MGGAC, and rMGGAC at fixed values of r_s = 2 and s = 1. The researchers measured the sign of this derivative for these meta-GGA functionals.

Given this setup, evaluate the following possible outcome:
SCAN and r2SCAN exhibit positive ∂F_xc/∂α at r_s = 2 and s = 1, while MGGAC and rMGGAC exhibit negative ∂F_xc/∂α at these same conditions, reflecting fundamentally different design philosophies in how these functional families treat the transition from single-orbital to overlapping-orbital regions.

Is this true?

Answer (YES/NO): NO